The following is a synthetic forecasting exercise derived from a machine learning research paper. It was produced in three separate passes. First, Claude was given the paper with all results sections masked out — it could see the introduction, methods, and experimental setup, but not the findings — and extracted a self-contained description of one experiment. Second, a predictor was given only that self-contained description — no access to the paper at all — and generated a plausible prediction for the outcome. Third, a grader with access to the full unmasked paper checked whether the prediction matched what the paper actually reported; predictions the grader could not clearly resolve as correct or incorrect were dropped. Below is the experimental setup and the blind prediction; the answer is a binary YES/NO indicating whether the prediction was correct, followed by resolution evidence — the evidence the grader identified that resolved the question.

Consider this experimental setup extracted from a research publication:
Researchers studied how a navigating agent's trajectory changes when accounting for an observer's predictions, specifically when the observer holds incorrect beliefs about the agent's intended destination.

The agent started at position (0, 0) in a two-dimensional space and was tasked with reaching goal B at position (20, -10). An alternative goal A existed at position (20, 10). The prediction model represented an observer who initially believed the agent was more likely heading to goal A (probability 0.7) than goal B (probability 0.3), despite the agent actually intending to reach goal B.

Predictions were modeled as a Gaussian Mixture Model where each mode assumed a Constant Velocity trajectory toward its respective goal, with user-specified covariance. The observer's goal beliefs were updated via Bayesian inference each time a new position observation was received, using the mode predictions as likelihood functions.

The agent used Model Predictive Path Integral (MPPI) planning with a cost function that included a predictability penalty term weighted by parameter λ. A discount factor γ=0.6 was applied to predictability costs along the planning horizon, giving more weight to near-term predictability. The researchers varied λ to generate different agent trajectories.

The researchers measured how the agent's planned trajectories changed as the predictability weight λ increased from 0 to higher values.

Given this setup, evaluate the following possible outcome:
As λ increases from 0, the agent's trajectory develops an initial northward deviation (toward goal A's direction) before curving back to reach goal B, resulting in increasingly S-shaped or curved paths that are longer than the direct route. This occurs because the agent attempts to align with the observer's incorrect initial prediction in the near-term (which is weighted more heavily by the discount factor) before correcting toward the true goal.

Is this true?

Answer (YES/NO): NO